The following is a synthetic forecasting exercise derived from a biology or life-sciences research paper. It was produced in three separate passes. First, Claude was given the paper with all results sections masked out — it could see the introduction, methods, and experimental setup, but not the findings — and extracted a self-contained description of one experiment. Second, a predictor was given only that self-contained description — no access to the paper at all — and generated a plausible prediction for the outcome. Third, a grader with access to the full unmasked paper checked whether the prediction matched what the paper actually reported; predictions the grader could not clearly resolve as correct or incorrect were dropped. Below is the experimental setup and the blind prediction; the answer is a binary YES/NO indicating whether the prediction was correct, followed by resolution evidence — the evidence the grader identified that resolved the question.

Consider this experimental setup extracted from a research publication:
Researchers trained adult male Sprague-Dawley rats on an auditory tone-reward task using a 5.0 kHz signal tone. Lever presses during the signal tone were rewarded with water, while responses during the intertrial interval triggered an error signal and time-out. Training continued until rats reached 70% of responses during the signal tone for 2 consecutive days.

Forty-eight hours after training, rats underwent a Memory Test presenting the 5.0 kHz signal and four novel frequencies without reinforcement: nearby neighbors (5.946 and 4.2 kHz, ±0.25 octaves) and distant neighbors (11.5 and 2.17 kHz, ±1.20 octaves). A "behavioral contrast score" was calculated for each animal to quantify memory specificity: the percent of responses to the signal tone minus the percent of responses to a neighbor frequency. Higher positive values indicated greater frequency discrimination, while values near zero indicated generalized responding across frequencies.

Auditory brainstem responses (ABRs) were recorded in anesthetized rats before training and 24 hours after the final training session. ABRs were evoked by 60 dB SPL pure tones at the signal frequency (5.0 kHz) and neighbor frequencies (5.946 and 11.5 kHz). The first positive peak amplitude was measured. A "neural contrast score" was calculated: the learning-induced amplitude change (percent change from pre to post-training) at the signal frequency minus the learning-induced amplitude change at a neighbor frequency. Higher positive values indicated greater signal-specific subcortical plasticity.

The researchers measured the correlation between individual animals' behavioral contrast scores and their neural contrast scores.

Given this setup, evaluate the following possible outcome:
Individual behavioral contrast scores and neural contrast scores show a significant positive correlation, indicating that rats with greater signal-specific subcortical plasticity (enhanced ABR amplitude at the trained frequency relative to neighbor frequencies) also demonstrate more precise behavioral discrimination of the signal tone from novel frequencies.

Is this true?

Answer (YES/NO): YES